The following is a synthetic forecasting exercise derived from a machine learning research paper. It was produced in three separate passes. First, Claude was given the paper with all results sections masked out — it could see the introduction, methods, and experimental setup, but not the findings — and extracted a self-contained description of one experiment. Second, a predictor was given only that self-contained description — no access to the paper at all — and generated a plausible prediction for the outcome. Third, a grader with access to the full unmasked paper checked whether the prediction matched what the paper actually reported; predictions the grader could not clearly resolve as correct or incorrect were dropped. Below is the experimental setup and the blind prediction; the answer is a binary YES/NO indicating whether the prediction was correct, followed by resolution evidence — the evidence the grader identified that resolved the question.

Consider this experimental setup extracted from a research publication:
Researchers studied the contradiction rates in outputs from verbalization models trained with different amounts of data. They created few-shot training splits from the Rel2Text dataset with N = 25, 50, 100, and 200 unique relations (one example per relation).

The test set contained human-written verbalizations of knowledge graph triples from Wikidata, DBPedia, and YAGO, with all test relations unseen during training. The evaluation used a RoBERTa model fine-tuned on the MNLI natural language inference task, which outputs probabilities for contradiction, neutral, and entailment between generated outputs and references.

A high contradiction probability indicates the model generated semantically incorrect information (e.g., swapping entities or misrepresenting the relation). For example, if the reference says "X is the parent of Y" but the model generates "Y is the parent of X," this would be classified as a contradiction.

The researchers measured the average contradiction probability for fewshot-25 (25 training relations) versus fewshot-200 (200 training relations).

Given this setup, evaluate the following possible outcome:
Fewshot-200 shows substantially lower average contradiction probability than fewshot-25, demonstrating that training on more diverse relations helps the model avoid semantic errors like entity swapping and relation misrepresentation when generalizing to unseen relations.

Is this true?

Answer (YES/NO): YES